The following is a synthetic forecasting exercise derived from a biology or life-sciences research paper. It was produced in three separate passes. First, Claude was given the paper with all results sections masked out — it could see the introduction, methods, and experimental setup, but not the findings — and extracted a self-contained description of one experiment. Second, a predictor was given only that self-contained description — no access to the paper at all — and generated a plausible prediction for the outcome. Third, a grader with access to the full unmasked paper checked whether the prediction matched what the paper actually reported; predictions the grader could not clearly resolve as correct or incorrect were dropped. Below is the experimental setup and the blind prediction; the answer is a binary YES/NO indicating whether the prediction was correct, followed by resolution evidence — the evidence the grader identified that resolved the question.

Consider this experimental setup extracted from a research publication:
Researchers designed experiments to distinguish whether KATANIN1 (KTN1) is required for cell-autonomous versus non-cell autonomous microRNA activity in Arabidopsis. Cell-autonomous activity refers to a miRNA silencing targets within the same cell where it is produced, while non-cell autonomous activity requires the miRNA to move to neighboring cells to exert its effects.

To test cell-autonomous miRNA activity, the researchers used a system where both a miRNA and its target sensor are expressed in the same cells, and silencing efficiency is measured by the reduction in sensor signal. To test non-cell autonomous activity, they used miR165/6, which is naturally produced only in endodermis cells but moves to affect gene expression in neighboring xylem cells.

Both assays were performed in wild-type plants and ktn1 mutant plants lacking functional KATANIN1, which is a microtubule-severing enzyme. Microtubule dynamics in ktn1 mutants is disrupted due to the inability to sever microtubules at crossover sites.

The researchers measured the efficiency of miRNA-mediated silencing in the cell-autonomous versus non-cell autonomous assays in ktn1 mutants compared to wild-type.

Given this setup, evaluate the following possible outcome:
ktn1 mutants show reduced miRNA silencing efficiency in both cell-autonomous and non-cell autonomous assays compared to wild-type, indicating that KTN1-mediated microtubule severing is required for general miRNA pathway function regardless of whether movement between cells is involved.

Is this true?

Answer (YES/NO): NO